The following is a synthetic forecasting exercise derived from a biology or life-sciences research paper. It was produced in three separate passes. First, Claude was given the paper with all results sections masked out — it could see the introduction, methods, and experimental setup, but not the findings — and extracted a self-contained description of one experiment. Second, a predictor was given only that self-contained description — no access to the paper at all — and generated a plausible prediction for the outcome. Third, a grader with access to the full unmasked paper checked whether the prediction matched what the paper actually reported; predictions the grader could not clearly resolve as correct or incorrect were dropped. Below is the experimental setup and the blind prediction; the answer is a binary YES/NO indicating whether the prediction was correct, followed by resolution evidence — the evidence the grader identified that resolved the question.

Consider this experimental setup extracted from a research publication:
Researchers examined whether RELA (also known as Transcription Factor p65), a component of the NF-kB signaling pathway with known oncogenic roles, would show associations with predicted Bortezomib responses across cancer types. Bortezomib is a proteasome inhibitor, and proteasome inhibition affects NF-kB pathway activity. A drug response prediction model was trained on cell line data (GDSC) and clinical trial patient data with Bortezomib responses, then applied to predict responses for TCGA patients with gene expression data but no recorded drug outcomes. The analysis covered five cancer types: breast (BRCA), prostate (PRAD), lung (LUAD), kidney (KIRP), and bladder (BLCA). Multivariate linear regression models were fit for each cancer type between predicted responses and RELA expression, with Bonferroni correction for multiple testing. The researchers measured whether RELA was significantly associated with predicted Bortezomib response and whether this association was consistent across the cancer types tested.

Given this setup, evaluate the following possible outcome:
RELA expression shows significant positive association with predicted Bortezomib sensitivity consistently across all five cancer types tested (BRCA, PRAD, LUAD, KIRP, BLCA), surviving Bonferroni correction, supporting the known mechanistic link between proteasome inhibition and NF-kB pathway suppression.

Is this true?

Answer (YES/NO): NO